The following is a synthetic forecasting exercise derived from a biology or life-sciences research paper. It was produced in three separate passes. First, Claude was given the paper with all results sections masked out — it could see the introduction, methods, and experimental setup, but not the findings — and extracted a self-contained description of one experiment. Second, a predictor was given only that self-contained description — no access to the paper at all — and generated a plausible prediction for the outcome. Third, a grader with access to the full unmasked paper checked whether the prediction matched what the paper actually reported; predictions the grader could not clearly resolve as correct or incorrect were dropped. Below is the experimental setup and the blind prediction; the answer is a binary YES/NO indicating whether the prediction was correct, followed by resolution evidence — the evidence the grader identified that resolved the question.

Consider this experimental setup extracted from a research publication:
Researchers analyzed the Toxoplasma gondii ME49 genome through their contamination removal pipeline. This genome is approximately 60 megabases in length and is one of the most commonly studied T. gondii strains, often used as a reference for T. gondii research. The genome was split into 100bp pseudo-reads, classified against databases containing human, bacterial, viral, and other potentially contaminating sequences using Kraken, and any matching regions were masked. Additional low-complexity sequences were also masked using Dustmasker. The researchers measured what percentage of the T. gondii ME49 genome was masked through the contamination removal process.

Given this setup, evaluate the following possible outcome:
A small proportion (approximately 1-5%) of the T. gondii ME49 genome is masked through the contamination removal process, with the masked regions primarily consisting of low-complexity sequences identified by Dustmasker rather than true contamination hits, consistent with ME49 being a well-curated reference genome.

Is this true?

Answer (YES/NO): NO